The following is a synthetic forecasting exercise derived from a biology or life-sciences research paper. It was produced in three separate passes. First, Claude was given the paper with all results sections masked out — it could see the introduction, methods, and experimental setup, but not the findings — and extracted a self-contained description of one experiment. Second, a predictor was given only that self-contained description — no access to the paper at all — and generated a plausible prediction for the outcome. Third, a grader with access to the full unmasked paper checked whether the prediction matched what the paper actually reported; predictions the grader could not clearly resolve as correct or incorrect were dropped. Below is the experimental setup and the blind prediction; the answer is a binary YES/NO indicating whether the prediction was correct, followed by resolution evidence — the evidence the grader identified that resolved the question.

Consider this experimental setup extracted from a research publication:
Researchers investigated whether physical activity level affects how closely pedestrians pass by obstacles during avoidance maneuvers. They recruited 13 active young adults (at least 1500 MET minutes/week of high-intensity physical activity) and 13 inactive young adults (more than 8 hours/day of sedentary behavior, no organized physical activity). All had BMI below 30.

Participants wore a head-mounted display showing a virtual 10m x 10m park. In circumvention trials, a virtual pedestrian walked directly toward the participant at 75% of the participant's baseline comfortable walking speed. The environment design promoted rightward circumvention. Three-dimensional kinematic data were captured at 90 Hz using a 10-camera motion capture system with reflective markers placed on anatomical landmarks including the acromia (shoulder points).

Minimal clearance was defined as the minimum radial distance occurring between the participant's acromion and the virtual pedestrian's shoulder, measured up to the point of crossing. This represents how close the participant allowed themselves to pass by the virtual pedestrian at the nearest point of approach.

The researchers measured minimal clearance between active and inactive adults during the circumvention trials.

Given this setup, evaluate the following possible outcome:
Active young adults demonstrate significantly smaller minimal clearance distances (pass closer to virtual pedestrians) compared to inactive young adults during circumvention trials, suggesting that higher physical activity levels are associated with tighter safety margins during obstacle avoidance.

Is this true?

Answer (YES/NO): NO